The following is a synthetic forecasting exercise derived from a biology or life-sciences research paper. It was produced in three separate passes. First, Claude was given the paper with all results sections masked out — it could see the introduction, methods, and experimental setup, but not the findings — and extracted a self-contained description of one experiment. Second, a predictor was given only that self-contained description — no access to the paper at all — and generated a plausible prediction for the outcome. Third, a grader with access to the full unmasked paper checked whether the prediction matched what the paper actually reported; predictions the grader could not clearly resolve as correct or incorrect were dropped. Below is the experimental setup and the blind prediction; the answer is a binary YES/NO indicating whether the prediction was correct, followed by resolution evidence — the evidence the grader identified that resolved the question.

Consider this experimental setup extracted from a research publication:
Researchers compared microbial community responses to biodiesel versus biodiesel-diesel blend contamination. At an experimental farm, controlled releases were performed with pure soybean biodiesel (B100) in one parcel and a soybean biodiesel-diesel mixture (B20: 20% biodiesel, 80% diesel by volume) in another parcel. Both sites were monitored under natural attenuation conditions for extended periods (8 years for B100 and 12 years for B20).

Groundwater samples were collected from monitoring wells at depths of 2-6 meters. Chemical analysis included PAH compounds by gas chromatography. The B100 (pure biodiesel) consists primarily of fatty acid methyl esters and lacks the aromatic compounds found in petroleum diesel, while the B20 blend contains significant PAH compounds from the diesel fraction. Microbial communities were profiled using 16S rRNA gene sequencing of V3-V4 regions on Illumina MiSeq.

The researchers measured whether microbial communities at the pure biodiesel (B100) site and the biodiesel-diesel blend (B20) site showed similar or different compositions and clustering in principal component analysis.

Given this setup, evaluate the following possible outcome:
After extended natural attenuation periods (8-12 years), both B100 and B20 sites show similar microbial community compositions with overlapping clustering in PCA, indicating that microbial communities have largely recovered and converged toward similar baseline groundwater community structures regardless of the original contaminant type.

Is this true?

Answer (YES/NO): YES